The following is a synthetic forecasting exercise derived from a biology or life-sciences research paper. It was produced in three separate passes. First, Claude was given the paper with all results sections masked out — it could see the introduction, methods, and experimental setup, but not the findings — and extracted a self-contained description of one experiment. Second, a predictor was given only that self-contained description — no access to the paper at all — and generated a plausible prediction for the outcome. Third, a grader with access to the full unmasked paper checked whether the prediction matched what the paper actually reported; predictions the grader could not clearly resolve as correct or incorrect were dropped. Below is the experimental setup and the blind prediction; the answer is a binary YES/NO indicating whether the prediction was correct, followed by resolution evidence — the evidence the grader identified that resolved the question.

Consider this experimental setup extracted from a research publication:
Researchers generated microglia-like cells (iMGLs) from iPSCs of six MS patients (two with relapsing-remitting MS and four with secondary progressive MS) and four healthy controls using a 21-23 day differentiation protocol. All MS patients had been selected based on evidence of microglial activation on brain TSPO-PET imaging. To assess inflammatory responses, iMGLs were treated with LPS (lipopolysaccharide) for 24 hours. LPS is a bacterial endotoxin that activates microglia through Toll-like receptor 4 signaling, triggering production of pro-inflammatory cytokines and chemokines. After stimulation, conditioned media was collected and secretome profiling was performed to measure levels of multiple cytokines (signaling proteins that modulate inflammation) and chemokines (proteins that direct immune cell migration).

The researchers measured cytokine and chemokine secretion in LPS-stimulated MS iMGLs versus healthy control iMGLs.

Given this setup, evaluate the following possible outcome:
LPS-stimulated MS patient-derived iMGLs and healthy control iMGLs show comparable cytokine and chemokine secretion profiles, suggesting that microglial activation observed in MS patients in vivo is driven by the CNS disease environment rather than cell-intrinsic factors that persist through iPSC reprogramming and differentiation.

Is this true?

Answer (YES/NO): NO